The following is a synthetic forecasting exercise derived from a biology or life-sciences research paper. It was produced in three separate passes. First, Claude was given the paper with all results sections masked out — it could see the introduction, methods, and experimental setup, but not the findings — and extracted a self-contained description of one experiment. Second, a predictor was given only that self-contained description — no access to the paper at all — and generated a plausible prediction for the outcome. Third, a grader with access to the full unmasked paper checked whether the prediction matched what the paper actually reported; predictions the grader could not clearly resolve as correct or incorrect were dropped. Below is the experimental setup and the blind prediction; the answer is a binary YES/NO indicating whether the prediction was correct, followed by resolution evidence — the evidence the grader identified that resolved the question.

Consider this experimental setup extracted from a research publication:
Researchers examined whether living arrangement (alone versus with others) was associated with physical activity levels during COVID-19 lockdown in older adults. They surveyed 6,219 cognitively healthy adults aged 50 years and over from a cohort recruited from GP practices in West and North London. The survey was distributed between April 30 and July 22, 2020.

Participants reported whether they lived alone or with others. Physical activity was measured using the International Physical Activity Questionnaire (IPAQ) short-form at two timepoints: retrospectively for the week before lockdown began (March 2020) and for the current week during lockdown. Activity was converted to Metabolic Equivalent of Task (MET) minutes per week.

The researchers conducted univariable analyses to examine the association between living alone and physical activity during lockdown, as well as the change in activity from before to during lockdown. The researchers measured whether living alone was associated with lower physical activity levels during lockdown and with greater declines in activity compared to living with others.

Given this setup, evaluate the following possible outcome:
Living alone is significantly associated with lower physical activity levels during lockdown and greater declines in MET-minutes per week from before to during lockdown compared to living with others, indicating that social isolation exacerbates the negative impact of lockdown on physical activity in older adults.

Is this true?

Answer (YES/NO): YES